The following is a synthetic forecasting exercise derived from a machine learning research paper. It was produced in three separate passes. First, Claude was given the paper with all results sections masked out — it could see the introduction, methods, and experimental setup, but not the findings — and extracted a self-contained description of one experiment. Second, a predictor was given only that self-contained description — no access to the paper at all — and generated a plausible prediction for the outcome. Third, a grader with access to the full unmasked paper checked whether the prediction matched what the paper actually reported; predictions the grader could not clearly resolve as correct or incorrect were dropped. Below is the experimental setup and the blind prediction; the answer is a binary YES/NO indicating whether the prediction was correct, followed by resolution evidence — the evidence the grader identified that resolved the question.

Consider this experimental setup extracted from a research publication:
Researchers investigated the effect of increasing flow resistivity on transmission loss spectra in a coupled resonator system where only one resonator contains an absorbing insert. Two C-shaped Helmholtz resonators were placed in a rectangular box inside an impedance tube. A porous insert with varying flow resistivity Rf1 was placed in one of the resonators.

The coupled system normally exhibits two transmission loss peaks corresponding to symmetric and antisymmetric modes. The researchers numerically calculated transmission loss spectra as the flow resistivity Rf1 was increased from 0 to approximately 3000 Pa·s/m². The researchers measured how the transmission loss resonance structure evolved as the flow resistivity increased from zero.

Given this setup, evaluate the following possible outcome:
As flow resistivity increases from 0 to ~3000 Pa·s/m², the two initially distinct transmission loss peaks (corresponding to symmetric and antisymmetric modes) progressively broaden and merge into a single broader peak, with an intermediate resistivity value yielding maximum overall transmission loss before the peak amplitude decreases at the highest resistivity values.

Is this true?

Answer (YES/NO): NO